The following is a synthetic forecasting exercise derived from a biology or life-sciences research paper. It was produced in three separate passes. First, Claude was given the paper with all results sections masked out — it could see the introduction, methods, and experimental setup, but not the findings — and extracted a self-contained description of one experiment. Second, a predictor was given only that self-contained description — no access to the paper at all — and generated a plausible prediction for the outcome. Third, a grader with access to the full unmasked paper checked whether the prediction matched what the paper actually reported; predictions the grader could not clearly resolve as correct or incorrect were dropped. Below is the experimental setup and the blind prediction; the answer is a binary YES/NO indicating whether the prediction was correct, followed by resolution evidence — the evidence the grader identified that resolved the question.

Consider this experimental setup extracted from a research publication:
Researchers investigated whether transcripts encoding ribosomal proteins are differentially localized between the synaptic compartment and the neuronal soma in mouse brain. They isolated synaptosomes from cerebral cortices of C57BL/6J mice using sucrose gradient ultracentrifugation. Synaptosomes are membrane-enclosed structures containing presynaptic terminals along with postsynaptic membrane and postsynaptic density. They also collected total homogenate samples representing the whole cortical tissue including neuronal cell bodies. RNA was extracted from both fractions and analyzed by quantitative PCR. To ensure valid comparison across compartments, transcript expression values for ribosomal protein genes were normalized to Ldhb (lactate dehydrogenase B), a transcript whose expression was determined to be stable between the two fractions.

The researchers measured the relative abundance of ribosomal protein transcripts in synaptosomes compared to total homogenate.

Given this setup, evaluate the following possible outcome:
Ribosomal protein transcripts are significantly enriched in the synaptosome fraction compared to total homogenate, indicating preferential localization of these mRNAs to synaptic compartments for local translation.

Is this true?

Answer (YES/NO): YES